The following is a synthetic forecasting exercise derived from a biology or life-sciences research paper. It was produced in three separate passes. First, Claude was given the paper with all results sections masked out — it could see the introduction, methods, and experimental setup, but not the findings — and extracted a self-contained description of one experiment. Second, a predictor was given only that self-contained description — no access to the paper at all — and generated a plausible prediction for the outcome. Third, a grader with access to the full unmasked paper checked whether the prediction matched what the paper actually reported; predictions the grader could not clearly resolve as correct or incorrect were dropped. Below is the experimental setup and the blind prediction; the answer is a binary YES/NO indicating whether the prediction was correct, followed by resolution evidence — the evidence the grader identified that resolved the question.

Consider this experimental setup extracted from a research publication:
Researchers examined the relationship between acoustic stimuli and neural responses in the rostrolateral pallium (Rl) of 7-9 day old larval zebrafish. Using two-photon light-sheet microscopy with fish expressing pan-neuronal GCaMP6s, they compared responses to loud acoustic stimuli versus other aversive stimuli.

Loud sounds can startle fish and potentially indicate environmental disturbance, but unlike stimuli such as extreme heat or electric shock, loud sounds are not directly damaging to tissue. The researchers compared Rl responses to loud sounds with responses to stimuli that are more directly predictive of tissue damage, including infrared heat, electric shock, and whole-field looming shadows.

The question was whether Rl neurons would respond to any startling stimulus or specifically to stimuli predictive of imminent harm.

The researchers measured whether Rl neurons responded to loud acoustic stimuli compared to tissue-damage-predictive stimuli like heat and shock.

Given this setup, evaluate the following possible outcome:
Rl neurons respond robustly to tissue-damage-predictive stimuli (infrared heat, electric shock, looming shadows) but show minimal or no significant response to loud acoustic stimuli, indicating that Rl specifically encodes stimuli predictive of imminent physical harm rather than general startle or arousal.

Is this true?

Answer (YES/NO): YES